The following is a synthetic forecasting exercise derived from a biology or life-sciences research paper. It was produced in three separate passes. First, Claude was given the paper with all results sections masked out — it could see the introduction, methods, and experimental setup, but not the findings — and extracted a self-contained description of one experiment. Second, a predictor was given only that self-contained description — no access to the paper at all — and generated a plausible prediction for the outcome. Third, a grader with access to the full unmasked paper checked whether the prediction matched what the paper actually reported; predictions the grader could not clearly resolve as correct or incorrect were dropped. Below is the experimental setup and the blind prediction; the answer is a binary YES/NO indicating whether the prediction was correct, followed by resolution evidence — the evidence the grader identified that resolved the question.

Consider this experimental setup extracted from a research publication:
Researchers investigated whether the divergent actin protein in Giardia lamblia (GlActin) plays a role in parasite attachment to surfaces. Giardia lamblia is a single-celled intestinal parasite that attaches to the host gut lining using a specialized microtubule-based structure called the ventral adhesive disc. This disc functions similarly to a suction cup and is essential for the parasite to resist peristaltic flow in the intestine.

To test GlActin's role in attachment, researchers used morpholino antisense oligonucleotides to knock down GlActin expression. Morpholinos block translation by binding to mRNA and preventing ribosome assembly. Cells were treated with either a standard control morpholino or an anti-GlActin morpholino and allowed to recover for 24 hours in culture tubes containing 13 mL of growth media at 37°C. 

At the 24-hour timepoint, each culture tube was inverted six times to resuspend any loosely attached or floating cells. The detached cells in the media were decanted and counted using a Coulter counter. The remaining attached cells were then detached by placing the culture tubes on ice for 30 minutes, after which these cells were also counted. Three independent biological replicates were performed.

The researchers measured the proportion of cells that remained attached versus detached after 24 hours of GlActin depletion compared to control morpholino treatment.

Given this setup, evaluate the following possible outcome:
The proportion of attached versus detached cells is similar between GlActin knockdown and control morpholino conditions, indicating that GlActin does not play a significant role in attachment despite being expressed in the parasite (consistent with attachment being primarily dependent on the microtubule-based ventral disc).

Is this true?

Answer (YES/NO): NO